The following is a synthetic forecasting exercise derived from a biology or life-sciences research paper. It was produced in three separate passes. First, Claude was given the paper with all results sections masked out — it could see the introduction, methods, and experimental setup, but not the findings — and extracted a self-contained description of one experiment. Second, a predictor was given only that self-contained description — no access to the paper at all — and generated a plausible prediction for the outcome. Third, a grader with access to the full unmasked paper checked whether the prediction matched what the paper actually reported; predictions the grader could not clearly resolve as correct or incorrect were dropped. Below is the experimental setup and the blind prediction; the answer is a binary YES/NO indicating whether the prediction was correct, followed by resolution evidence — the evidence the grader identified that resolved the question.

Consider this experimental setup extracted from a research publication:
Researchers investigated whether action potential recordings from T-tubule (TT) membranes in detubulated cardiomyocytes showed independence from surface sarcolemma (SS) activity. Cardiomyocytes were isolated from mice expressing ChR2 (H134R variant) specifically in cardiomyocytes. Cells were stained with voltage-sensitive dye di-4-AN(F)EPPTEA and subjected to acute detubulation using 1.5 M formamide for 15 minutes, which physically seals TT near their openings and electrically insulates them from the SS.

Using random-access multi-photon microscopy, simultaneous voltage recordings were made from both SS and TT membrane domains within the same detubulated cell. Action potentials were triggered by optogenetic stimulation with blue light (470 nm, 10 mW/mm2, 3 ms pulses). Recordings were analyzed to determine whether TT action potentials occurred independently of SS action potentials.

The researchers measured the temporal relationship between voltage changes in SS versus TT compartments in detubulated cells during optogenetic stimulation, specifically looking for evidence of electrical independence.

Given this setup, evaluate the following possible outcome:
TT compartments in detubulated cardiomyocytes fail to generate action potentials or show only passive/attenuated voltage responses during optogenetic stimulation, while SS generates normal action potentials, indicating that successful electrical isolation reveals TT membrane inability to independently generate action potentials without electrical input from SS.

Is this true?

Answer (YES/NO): NO